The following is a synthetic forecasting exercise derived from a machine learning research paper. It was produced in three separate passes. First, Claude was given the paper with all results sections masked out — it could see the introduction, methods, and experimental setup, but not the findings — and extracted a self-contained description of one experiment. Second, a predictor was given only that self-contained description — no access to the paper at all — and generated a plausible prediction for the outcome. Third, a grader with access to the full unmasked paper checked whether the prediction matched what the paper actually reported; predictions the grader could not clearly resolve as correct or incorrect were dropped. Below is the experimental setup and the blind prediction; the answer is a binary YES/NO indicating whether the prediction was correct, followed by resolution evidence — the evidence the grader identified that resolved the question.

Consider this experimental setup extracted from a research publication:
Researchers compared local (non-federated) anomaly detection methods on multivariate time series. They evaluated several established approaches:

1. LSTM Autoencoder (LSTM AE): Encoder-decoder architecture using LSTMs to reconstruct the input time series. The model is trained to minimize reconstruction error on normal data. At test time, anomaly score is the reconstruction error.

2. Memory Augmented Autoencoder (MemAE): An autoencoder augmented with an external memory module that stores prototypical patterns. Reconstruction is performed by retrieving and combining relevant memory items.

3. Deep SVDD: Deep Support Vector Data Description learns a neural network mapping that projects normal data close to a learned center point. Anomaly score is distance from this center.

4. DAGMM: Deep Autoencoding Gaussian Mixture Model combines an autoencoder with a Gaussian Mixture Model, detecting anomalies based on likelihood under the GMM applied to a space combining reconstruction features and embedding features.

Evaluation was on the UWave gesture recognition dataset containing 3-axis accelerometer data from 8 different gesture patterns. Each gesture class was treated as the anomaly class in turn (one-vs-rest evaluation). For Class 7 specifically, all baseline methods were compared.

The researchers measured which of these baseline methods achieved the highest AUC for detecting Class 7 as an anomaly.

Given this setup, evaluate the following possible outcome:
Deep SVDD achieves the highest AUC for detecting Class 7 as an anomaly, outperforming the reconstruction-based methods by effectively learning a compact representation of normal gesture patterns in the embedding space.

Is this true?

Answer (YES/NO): NO